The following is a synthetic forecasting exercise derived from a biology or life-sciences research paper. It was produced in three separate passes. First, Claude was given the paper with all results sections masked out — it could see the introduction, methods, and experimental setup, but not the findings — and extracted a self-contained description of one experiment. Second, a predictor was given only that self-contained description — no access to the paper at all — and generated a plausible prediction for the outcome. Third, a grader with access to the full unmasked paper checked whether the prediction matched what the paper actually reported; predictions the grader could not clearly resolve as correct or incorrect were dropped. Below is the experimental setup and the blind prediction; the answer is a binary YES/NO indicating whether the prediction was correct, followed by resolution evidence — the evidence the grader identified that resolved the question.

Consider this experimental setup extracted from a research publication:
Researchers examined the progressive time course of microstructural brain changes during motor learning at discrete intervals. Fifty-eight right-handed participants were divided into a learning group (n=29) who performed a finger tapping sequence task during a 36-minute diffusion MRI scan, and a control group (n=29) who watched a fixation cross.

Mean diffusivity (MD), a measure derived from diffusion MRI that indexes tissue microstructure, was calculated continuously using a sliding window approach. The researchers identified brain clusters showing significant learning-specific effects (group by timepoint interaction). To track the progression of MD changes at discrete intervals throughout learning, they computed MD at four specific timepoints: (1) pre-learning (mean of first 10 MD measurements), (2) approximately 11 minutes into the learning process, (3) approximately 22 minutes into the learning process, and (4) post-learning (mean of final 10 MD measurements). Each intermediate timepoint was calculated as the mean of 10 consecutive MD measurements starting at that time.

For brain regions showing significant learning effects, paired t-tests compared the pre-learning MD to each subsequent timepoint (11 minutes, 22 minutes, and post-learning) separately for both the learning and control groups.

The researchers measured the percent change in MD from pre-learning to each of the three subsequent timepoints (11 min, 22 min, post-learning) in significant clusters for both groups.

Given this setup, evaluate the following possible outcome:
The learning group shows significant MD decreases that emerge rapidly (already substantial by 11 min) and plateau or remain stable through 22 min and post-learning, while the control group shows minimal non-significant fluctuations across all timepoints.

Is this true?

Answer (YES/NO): NO